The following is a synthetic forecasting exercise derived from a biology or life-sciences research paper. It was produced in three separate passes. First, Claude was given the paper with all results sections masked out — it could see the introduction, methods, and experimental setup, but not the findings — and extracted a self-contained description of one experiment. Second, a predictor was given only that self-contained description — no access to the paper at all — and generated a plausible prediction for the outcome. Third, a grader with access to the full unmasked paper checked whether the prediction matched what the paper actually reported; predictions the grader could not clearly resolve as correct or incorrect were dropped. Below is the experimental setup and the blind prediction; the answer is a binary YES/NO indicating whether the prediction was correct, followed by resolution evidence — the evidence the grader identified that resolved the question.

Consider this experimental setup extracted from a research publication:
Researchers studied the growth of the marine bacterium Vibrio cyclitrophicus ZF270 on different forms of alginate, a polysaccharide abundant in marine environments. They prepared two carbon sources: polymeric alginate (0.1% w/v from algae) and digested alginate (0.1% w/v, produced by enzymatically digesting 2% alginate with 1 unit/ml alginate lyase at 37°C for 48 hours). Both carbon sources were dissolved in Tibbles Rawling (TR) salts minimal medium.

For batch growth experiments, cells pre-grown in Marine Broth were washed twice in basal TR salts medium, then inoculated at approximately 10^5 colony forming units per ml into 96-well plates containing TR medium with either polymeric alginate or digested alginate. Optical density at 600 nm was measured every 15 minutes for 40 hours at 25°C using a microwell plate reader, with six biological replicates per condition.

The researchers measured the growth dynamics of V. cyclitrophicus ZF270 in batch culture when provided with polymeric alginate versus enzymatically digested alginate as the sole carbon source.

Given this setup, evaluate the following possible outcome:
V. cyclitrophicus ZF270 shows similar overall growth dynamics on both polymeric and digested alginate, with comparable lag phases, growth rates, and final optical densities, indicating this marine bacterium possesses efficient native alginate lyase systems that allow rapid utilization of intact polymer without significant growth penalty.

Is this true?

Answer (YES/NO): NO